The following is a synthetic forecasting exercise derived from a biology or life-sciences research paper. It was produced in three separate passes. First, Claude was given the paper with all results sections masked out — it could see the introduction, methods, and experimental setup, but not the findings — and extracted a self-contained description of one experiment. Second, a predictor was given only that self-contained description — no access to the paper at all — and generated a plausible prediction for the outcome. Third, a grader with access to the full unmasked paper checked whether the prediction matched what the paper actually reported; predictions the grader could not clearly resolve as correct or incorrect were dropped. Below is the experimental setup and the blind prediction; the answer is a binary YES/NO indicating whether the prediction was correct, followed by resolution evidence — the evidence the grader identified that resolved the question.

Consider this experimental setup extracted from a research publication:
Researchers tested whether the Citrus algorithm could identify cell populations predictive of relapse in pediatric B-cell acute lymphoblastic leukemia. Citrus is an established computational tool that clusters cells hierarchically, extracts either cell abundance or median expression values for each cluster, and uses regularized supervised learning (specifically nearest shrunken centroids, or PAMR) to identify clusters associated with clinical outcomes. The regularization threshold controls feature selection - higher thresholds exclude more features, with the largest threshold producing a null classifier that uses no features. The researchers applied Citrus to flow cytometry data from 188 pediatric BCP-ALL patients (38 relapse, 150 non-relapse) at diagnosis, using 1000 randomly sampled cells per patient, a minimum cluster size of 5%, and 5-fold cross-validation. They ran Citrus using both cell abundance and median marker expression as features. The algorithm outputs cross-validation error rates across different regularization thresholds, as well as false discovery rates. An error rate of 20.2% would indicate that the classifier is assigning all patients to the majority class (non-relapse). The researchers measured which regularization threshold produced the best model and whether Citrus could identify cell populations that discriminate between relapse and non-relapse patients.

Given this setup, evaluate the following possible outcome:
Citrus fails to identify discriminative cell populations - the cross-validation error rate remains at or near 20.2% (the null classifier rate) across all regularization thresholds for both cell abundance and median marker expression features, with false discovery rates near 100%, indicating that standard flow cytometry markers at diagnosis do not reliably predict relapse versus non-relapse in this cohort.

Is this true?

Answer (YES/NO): YES